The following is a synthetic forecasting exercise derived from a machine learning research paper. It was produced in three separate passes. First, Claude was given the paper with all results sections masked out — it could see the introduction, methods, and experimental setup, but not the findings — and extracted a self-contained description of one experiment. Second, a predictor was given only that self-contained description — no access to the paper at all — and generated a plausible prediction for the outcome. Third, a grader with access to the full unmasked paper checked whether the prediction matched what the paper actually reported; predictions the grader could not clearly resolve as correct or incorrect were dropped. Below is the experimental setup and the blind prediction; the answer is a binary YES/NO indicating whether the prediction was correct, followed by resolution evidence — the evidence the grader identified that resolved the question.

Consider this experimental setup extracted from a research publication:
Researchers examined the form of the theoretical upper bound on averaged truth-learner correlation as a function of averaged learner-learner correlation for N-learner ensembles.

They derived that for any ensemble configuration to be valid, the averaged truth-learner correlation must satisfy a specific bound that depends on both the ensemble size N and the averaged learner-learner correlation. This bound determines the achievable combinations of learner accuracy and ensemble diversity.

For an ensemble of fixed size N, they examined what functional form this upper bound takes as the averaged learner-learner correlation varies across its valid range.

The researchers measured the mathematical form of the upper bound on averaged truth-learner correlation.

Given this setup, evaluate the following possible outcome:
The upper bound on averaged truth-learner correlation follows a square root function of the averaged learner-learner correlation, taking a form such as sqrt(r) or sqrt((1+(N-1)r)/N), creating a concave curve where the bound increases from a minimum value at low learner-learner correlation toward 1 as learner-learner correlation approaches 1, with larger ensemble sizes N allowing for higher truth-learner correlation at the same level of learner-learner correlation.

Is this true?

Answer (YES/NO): NO